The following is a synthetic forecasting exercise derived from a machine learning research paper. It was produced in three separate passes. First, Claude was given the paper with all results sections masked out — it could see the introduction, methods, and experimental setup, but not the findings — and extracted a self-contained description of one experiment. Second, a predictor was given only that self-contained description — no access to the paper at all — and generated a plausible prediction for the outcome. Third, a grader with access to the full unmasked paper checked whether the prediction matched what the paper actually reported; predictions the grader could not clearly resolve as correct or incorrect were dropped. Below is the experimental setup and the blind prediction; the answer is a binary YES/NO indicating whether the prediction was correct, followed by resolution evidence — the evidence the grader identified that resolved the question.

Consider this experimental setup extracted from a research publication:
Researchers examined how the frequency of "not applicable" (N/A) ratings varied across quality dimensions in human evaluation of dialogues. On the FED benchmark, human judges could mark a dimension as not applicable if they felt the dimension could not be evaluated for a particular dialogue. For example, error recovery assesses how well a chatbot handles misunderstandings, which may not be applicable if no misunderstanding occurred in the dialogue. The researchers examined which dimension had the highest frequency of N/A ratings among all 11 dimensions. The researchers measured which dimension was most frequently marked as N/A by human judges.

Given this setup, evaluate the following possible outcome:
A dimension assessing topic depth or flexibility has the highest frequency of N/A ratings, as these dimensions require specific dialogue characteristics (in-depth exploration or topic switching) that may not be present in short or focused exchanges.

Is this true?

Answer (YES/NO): NO